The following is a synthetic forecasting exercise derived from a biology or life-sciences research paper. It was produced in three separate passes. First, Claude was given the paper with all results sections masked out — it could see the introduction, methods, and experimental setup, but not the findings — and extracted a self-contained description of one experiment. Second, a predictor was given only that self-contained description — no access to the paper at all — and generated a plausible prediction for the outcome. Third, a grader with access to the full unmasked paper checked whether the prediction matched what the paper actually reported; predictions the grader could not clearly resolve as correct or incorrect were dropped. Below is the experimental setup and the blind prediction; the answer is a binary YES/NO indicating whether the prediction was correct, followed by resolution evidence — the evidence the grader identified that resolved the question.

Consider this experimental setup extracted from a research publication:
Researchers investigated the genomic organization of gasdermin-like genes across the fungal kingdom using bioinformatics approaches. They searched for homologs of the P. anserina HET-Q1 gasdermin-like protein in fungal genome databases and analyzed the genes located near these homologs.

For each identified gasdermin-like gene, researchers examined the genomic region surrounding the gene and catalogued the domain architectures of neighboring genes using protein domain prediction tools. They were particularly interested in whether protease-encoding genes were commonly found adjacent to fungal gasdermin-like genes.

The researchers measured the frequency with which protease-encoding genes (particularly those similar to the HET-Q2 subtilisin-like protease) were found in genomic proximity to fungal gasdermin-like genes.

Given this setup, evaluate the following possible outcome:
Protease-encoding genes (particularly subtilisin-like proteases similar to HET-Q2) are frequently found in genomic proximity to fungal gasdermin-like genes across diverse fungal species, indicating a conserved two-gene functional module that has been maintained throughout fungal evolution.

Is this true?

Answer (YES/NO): YES